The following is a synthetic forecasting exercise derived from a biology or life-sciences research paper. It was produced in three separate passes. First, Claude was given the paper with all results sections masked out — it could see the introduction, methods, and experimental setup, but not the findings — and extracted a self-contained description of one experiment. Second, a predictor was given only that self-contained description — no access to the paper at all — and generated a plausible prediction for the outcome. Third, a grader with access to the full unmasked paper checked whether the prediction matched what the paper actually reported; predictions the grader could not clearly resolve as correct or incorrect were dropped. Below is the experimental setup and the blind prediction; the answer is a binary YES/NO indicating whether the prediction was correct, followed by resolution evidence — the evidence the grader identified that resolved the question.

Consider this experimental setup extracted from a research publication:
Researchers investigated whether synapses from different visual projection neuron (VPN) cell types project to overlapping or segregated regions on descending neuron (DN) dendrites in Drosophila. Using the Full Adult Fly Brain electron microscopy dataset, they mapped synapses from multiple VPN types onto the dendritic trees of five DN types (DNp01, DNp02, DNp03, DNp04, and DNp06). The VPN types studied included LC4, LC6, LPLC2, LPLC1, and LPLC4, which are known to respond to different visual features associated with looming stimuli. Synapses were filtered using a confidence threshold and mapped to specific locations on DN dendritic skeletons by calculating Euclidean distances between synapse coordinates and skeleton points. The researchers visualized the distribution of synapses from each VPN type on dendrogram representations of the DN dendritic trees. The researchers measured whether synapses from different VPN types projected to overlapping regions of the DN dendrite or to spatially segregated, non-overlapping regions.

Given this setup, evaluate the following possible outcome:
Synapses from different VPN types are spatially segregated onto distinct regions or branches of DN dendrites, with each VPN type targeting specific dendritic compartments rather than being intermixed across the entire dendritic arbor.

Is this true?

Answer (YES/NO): NO